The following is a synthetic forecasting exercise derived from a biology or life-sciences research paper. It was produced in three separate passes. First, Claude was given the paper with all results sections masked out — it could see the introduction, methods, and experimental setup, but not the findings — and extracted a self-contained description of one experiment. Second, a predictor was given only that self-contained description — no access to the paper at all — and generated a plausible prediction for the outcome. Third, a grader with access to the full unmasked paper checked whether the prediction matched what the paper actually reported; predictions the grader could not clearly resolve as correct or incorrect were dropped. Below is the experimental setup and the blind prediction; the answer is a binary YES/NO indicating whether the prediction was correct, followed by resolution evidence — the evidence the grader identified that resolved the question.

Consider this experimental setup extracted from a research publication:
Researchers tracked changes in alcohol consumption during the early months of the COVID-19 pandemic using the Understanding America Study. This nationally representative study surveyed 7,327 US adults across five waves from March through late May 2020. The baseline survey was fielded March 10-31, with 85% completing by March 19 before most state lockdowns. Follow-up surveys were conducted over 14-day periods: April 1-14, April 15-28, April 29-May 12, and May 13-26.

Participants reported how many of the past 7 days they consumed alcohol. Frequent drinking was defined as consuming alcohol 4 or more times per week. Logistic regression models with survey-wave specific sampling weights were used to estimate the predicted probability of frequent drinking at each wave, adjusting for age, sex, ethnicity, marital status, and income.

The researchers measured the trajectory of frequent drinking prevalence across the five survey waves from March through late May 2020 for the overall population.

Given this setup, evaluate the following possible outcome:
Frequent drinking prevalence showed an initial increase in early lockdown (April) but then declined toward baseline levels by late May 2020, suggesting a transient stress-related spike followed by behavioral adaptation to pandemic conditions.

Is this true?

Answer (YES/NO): NO